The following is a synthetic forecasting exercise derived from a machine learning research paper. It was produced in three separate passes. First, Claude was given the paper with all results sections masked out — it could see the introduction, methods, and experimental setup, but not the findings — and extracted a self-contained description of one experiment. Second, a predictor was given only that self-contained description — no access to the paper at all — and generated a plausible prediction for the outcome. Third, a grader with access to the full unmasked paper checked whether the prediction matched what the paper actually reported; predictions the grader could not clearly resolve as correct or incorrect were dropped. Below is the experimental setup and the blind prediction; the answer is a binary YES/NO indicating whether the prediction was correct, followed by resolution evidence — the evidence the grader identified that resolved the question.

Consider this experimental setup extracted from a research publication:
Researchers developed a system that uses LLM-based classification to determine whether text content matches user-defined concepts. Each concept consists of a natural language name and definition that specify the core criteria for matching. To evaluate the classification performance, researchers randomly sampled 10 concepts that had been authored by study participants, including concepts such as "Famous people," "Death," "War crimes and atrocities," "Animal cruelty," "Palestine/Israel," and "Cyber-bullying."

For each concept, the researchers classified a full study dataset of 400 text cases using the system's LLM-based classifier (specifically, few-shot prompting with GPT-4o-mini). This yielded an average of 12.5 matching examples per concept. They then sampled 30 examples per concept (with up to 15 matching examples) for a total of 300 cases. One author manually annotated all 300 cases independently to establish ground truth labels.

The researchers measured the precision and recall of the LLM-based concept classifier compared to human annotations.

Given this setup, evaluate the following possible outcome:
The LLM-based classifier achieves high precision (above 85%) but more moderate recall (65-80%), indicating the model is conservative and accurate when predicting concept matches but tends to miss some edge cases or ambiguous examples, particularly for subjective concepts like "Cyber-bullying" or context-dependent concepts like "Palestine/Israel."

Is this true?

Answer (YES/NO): NO